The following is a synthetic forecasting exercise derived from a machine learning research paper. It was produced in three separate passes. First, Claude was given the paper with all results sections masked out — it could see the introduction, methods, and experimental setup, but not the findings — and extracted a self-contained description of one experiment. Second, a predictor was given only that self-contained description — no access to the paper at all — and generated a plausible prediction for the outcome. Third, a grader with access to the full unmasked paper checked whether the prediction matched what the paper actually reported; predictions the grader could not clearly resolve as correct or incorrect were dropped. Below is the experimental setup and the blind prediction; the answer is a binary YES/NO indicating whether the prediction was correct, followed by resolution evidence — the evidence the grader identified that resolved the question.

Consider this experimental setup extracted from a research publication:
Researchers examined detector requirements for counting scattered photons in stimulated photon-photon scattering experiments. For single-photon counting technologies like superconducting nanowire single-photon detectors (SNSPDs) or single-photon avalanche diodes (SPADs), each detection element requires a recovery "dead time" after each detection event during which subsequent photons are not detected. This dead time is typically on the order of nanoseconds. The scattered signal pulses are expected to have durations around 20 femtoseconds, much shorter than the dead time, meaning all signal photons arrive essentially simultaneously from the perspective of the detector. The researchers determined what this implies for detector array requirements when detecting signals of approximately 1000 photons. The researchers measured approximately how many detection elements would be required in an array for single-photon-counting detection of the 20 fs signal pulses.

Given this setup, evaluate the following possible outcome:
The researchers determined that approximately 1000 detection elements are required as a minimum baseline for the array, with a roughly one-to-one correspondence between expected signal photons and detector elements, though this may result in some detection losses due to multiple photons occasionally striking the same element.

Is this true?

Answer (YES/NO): NO